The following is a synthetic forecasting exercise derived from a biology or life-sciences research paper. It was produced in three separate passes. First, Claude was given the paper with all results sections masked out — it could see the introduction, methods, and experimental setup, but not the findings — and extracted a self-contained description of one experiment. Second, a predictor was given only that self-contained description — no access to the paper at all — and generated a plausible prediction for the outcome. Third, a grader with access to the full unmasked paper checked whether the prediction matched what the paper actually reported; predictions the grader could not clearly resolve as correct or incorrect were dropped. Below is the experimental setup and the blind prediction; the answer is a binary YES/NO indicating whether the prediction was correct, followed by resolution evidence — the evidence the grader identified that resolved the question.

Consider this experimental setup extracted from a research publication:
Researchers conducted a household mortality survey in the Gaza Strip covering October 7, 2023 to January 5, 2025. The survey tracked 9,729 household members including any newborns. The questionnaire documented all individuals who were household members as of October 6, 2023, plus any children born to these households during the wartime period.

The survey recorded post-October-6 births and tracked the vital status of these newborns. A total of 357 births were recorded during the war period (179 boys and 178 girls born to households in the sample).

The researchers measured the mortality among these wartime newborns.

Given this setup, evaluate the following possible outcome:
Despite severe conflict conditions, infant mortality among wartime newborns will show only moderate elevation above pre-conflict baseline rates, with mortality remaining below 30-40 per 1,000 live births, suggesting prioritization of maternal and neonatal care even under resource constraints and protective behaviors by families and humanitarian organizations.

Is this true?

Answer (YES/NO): NO